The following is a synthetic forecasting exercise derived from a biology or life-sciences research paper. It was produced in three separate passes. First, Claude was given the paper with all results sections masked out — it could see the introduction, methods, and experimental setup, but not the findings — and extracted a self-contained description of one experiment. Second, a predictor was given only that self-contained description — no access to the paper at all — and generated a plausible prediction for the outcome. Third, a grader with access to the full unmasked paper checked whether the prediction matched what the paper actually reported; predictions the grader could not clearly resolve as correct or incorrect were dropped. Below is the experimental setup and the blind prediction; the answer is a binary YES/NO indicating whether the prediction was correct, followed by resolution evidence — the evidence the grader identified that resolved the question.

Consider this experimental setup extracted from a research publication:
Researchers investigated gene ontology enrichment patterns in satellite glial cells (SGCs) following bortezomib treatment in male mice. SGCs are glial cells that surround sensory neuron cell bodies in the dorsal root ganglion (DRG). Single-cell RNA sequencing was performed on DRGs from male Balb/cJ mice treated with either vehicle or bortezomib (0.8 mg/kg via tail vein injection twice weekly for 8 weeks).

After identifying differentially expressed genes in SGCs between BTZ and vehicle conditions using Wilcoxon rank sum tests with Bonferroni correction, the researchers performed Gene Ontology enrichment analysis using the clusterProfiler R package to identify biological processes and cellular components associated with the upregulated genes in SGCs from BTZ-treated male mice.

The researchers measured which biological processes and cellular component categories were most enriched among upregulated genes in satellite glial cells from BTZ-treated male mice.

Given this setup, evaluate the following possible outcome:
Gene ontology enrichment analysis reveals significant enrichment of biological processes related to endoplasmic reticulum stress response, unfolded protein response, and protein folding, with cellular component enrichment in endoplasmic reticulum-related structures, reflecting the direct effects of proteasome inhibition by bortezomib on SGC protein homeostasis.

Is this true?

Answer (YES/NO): NO